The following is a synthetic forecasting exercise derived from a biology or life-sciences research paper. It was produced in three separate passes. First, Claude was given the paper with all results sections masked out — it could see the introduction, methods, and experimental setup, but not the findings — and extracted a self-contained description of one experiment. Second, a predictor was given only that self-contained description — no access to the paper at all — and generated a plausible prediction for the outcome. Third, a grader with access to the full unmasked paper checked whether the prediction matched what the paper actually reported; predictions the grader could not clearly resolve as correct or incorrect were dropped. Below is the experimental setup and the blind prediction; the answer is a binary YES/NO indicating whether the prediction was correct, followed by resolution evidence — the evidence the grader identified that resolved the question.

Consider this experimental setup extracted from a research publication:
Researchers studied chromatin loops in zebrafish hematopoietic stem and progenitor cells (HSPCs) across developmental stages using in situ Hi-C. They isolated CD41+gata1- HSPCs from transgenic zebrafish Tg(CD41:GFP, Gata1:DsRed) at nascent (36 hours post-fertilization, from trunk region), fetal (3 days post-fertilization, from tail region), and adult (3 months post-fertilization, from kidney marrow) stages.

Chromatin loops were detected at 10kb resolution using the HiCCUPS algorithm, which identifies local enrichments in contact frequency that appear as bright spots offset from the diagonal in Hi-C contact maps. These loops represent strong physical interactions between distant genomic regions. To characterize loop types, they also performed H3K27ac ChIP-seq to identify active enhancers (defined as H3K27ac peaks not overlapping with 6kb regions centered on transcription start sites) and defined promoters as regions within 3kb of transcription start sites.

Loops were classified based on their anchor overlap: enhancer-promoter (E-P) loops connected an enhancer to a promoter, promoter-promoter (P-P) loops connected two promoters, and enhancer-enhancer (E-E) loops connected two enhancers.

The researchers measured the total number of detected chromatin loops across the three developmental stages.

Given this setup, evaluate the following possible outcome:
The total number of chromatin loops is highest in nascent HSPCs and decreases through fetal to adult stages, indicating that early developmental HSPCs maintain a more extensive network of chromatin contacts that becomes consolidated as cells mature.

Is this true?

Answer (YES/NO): NO